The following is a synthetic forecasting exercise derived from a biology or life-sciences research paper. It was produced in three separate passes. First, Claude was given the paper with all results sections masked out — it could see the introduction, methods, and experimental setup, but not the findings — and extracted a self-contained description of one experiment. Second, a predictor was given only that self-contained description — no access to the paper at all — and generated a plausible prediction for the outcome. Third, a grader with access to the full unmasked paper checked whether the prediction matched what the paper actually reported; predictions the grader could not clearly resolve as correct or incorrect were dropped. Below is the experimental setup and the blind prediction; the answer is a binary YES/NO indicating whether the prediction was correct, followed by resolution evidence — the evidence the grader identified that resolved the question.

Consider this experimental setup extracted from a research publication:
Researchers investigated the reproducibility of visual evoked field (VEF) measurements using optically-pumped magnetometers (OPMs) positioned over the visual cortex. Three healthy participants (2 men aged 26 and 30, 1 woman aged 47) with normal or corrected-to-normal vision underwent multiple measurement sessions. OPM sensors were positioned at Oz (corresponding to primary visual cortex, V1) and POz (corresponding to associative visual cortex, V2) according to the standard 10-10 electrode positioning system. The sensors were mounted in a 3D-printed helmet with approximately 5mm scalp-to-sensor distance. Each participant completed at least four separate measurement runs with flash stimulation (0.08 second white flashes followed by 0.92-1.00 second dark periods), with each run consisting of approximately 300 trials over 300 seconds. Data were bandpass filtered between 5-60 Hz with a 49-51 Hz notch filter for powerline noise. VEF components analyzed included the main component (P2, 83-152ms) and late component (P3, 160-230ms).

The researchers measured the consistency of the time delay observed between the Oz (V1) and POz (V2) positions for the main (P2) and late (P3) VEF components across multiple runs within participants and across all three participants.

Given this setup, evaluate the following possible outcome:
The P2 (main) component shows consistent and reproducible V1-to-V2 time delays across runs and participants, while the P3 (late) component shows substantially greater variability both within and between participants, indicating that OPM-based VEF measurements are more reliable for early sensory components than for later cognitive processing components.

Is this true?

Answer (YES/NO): NO